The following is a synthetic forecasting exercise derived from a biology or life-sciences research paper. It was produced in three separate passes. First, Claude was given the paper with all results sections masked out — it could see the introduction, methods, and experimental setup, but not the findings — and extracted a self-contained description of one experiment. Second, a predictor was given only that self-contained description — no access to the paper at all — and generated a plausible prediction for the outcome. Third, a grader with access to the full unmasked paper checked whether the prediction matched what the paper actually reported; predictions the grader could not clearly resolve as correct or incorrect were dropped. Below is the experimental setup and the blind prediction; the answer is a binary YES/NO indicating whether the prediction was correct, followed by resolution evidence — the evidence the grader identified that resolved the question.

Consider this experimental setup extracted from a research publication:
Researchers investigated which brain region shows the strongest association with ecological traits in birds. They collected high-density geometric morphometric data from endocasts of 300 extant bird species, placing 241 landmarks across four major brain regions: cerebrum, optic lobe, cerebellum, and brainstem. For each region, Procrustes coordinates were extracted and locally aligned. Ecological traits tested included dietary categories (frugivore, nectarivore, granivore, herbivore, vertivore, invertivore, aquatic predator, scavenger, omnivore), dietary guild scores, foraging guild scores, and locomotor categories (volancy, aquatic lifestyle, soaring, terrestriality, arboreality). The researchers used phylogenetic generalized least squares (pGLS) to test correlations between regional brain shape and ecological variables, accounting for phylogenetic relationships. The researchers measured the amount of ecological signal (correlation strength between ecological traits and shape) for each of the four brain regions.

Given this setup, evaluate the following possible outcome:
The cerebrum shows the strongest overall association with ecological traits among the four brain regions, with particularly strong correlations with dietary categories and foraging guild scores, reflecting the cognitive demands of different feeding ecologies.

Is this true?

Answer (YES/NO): NO